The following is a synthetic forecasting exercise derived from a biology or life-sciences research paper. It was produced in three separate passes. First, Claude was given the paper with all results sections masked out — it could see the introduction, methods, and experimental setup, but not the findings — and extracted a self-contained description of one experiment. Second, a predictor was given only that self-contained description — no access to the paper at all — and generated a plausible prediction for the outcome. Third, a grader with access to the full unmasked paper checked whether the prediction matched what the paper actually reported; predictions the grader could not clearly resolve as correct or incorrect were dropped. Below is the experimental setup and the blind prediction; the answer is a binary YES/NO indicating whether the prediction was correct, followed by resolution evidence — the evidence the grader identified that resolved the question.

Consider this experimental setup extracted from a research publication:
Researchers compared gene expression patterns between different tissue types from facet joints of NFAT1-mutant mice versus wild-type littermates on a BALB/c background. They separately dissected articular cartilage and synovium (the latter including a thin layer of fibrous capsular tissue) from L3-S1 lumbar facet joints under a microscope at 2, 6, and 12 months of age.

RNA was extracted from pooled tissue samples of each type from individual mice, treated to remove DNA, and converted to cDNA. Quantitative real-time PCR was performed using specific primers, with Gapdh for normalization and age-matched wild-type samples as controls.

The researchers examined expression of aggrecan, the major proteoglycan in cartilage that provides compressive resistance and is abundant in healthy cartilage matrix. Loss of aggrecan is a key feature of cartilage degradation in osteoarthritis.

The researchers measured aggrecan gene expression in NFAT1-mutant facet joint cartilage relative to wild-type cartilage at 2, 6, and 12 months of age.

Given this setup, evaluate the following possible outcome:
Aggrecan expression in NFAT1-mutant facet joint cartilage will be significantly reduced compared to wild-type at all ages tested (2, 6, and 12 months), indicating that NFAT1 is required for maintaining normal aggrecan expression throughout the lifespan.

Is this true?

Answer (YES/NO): NO